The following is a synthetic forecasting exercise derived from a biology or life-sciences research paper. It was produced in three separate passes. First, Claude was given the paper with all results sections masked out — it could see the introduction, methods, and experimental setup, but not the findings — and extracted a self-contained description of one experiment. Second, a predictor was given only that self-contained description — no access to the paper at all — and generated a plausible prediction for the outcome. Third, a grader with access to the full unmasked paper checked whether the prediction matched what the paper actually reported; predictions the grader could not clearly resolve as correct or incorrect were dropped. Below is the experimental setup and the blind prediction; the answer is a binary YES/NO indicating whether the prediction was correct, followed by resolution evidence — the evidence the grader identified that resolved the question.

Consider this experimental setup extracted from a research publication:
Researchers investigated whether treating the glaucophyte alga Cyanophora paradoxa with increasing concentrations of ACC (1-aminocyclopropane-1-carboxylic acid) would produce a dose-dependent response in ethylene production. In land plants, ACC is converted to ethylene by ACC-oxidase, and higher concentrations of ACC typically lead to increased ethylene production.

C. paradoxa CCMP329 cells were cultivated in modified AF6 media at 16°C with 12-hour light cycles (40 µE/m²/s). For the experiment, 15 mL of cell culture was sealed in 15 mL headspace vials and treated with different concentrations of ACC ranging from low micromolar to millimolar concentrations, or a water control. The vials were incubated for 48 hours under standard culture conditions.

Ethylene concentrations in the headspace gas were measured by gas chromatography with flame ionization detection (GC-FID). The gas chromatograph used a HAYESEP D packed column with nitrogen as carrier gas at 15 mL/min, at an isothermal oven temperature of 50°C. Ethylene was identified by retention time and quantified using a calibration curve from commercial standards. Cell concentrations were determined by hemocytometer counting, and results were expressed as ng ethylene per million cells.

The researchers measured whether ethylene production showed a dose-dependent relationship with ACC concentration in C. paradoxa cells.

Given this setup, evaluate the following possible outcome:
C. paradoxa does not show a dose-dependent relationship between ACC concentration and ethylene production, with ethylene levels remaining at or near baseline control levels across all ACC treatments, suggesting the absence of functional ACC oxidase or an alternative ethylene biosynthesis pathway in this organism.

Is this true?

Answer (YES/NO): NO